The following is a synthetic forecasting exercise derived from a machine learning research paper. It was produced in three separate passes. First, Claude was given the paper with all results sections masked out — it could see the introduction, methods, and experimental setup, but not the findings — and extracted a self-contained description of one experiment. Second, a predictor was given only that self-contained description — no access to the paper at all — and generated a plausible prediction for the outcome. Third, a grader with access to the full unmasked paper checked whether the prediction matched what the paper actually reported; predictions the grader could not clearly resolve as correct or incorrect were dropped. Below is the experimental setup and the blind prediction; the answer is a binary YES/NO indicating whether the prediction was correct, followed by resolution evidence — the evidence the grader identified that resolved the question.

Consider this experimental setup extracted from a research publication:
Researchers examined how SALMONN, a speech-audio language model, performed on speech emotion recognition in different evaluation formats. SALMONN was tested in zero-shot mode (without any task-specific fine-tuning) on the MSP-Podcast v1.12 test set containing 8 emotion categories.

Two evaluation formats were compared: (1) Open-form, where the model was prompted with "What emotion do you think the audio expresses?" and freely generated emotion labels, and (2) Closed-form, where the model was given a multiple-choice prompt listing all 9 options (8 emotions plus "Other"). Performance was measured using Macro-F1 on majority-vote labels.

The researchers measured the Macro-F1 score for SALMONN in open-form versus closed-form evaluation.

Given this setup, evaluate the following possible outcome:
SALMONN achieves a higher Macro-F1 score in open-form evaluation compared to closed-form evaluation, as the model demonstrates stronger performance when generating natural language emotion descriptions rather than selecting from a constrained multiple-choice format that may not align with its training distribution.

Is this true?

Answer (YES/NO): YES